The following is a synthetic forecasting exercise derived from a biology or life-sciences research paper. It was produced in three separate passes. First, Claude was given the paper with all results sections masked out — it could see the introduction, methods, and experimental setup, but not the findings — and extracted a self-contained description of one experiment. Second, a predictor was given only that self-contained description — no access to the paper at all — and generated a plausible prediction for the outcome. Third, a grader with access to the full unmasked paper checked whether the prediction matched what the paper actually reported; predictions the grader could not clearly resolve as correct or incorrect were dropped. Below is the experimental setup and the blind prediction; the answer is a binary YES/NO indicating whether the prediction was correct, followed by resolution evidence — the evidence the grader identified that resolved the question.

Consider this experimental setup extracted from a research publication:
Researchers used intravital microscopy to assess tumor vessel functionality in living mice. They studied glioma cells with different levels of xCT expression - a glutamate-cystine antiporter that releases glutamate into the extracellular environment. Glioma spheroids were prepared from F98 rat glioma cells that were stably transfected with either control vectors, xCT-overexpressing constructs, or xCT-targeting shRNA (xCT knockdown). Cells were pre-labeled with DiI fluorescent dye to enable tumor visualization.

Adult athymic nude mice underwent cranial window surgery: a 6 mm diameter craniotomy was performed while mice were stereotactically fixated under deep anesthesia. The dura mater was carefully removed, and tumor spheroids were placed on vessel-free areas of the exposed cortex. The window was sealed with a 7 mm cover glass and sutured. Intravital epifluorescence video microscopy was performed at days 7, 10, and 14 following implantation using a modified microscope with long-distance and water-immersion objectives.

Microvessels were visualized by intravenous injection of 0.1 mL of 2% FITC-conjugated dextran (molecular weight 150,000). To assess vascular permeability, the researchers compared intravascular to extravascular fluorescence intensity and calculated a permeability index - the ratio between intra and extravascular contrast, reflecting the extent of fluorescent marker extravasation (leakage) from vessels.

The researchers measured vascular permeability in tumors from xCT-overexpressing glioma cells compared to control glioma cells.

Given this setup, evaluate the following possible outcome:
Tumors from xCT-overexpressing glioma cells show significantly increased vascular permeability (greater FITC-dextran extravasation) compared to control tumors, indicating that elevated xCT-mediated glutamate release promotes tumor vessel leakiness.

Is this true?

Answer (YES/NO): YES